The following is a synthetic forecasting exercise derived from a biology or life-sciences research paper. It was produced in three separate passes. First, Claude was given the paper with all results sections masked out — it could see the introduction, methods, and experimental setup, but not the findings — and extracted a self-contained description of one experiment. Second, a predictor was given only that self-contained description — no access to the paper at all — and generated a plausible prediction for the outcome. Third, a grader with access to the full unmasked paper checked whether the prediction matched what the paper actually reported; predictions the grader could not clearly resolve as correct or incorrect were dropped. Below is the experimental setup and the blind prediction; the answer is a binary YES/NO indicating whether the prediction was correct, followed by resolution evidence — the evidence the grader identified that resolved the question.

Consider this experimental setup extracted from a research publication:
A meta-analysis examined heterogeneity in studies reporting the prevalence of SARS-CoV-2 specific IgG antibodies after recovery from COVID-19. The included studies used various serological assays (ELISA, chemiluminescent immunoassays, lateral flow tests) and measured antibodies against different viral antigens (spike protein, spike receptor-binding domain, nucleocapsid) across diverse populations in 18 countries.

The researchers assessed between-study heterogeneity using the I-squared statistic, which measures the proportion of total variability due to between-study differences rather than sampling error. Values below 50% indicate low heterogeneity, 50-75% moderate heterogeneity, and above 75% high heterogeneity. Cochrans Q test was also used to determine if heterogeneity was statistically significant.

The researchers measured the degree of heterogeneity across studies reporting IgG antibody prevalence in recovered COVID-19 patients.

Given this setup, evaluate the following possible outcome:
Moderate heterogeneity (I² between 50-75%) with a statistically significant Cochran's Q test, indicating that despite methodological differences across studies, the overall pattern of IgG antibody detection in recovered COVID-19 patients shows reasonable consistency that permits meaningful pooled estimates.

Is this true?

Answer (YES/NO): NO